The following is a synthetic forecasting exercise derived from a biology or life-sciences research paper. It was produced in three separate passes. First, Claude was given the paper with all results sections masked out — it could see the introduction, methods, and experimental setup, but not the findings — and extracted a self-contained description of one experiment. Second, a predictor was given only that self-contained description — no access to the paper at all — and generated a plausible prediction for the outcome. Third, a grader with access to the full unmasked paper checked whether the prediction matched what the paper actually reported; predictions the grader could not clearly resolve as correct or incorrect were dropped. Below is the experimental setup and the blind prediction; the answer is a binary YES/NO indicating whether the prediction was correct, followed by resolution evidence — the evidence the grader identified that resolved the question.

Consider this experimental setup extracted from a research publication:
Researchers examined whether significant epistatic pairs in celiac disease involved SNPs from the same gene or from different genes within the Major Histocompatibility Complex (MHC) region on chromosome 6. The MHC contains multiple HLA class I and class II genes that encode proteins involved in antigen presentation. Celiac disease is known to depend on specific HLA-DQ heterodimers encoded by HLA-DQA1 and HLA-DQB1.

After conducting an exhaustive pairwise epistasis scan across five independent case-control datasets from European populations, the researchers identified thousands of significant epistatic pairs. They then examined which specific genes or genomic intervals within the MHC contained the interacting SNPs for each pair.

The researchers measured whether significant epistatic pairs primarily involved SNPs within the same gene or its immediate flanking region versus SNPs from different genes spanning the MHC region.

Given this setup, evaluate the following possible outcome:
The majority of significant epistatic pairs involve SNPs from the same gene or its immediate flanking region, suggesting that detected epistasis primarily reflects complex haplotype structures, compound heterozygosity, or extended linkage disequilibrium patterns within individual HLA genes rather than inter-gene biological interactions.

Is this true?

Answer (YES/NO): NO